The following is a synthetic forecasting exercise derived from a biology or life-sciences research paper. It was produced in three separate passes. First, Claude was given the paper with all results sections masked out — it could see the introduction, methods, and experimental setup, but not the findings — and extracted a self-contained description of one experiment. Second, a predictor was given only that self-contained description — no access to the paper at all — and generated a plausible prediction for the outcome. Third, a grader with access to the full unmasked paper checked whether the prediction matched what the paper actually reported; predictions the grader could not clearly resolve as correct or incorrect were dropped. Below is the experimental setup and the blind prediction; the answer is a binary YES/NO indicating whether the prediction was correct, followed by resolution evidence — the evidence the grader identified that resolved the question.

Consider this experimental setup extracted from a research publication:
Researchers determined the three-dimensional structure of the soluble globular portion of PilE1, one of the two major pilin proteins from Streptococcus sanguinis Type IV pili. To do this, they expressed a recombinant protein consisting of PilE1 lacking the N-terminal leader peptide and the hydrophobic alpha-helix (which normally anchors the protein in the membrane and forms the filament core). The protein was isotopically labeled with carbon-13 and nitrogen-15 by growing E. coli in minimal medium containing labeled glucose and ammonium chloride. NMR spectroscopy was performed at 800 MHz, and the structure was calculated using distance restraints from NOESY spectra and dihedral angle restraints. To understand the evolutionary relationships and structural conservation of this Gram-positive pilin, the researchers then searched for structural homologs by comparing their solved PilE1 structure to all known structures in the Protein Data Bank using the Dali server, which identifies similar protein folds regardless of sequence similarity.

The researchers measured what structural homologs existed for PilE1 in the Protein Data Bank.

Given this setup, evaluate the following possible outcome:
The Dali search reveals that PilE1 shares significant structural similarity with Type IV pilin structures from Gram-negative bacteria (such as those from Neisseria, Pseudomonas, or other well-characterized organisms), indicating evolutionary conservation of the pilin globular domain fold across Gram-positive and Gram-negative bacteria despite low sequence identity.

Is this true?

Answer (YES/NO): NO